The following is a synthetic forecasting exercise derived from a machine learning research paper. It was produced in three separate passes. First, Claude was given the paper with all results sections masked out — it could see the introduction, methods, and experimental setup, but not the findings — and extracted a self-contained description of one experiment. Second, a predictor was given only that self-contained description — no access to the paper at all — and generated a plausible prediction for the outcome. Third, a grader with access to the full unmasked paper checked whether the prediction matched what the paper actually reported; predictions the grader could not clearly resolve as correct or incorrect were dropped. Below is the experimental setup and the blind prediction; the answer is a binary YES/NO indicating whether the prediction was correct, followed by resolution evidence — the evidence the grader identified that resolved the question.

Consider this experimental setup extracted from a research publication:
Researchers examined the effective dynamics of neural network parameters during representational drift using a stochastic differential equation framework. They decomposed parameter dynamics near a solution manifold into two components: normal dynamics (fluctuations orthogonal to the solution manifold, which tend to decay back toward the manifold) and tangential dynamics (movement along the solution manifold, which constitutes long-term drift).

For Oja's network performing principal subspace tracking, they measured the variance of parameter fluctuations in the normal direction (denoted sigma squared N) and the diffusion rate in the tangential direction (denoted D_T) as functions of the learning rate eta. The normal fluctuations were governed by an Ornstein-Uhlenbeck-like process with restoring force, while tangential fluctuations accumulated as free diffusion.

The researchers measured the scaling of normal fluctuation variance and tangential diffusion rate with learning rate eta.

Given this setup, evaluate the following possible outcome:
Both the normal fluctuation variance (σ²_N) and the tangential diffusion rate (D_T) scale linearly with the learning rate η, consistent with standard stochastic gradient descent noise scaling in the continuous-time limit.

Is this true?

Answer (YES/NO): NO